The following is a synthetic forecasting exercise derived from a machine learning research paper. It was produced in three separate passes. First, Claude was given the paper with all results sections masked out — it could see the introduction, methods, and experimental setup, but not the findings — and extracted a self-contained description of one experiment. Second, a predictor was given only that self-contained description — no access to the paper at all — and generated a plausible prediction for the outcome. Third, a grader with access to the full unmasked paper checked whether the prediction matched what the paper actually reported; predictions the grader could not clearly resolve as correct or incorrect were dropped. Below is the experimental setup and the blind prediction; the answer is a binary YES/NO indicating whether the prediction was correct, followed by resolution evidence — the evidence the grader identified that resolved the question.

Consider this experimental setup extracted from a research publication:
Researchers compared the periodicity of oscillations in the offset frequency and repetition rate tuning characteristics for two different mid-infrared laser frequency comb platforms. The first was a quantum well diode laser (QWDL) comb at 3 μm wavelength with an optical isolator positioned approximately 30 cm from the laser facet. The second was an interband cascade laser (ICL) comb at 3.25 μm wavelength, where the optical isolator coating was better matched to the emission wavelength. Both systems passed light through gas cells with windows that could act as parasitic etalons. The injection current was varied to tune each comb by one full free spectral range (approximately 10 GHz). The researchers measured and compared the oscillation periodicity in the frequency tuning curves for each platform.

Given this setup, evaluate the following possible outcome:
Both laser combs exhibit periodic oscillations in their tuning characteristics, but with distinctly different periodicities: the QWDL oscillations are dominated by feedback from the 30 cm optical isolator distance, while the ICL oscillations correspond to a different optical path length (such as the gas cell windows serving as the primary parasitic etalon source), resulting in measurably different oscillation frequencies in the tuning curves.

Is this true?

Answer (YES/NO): YES